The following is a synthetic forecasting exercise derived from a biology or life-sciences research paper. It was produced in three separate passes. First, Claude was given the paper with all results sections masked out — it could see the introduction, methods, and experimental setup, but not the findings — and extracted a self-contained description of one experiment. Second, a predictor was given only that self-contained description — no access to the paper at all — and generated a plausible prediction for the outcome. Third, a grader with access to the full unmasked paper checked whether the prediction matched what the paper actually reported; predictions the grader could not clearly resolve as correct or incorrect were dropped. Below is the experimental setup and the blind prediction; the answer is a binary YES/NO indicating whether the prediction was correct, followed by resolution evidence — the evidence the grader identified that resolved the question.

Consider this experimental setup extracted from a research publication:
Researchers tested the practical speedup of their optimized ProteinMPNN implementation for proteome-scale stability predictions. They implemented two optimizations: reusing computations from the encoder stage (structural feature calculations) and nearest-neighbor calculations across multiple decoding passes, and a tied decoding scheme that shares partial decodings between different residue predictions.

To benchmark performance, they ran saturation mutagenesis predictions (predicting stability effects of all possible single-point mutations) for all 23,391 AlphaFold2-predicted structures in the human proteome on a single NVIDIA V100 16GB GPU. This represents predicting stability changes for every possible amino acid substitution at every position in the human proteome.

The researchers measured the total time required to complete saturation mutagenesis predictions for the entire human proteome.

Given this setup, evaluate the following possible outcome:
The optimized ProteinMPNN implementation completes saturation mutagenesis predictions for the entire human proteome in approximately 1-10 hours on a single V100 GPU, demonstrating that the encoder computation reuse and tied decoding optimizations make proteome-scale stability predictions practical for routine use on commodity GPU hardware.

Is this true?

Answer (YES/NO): NO